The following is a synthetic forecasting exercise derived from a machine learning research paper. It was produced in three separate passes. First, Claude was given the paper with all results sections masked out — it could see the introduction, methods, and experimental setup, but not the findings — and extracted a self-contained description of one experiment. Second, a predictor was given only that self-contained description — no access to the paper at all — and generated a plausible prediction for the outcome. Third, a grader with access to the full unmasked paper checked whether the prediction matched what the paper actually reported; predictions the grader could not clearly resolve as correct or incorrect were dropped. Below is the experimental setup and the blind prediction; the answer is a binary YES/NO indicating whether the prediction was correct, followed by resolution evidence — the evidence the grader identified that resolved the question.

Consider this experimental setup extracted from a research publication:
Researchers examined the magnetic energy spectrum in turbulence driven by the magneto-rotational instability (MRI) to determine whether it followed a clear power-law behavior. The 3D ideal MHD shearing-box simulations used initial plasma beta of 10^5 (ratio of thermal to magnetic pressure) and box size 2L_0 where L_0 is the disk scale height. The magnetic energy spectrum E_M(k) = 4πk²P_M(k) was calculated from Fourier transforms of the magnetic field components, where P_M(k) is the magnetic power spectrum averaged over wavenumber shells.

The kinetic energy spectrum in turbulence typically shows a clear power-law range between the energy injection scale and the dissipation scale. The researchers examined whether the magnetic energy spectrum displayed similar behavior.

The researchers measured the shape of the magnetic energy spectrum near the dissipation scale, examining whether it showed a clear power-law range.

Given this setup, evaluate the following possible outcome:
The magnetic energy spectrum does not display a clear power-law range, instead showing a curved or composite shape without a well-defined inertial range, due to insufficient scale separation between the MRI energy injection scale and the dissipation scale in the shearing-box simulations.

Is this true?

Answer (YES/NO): NO